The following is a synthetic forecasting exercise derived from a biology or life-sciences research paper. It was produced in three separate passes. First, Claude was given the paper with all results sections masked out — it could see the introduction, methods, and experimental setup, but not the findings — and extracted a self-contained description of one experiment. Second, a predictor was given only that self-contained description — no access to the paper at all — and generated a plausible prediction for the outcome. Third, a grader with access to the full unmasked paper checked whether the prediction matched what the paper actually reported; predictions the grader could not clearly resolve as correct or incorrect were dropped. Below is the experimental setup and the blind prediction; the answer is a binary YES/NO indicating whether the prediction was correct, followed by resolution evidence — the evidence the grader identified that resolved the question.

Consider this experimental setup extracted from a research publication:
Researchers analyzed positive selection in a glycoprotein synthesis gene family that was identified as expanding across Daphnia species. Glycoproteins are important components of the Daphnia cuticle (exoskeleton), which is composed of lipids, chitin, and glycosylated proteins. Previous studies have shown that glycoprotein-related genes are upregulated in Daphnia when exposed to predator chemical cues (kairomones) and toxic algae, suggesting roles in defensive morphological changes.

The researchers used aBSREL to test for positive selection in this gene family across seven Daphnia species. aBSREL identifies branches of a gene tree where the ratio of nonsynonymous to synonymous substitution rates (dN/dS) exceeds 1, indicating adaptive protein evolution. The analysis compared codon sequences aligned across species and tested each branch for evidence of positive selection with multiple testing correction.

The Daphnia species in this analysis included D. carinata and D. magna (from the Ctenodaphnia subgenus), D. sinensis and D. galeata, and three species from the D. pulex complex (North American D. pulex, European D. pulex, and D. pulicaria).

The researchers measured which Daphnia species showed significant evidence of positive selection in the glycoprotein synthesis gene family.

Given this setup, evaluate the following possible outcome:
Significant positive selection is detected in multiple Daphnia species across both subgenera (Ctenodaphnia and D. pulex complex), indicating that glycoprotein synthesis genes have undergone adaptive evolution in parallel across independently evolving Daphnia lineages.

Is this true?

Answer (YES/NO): YES